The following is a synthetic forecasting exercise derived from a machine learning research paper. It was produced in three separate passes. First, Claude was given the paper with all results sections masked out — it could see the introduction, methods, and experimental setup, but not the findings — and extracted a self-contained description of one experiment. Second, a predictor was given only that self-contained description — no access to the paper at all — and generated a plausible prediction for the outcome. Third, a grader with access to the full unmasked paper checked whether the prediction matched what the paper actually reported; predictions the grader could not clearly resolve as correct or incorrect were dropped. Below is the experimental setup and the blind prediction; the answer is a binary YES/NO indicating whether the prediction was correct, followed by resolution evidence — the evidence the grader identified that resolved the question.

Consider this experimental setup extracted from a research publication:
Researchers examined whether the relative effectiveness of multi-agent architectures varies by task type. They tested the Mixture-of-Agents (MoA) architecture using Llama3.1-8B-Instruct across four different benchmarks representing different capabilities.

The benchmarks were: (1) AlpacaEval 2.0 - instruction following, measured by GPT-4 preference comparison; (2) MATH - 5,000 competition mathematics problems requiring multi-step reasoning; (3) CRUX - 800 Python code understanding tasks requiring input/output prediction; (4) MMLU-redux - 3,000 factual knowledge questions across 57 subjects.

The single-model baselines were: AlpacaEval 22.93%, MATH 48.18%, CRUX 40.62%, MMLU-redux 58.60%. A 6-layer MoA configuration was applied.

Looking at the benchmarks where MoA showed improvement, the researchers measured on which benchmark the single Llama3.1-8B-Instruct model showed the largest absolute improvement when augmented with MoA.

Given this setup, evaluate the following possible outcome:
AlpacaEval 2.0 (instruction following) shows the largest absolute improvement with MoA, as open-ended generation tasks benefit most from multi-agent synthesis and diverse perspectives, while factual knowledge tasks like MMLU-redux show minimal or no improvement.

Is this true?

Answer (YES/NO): YES